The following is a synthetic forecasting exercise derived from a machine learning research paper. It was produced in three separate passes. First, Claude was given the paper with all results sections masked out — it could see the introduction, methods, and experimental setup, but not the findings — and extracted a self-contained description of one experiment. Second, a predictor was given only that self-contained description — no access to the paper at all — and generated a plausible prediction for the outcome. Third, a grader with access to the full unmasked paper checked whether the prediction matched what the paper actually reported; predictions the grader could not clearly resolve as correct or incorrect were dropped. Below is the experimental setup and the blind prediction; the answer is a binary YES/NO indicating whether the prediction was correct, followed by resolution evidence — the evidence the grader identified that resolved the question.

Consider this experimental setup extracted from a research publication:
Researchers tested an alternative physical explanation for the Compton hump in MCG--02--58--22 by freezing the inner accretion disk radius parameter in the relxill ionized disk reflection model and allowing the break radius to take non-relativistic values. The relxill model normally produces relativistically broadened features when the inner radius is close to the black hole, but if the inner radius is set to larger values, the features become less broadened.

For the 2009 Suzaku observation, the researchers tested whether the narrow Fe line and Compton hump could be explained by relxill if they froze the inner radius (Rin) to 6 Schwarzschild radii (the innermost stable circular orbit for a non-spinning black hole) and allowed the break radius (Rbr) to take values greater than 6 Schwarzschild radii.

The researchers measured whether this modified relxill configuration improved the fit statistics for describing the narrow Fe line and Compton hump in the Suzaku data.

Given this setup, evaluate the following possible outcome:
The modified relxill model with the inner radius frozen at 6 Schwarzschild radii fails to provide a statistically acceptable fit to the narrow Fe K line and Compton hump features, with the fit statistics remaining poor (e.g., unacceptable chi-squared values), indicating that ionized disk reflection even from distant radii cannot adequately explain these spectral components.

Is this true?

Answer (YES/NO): YES